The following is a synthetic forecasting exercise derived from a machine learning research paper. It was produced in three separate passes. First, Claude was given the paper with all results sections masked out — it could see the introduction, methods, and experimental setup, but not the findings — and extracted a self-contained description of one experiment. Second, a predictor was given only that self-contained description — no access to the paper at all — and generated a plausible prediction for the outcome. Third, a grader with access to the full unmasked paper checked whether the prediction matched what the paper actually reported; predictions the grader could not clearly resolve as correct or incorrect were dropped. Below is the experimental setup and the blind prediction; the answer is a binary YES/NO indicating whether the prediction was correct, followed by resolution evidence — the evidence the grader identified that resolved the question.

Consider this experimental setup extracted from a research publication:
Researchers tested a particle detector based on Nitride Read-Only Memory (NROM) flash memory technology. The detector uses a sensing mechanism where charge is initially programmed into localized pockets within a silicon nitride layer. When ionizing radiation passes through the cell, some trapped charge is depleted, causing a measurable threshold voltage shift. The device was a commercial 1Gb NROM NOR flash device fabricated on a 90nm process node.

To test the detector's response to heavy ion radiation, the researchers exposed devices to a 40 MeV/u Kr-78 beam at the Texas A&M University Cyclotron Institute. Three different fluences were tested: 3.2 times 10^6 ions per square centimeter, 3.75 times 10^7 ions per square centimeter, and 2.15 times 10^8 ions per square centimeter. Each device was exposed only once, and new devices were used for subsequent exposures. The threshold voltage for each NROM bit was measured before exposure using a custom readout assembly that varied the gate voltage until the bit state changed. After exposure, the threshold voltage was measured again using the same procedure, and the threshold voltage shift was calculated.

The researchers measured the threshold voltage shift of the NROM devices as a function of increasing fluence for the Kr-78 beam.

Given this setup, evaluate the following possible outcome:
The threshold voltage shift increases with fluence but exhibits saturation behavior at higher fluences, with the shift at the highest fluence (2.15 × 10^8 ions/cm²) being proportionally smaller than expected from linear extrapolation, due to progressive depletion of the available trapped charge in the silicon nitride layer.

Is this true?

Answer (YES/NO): NO